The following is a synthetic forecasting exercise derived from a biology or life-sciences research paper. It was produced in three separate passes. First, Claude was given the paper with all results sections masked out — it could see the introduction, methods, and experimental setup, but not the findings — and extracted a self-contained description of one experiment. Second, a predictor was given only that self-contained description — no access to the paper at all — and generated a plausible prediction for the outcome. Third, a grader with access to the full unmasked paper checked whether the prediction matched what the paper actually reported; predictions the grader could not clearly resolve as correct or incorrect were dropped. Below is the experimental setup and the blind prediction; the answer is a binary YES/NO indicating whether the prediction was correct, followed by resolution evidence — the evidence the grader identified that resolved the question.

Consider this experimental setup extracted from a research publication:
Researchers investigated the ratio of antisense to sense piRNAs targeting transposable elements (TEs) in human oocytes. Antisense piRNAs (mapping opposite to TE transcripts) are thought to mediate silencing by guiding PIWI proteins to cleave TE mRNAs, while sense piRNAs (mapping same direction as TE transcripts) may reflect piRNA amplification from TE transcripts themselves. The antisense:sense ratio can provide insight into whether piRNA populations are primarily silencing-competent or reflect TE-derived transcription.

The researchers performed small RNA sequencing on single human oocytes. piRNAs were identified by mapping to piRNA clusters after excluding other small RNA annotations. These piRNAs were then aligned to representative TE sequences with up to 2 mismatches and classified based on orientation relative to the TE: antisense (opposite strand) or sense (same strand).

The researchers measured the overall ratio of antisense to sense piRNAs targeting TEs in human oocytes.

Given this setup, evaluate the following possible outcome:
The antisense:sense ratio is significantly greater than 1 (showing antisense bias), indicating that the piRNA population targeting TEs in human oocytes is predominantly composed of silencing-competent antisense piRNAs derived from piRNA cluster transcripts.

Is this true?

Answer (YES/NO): YES